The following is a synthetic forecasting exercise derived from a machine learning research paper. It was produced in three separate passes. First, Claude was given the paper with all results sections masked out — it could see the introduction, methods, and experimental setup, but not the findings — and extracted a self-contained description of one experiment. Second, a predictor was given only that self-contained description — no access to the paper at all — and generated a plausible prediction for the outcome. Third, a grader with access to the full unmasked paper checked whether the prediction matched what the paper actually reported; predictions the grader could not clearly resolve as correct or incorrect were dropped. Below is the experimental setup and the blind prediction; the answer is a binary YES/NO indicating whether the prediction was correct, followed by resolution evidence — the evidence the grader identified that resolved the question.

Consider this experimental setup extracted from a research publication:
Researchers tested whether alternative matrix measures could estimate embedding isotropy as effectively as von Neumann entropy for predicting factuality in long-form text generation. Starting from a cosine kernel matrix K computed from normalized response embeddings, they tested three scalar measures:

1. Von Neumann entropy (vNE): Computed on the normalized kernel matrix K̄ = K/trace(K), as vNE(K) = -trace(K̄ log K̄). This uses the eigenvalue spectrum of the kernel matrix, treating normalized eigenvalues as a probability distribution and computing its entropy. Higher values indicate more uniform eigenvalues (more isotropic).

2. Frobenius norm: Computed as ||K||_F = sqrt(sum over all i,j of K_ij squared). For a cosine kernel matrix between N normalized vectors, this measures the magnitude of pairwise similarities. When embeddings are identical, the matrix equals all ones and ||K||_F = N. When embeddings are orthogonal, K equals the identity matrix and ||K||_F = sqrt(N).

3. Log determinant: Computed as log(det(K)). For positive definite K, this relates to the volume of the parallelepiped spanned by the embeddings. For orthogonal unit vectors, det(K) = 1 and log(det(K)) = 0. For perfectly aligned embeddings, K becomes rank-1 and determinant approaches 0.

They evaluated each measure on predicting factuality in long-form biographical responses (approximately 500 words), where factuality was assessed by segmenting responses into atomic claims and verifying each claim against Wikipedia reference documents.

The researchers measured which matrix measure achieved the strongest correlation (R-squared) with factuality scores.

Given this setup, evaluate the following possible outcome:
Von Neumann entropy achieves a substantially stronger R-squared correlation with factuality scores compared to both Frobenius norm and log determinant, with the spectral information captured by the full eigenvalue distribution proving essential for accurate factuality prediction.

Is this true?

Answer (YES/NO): NO